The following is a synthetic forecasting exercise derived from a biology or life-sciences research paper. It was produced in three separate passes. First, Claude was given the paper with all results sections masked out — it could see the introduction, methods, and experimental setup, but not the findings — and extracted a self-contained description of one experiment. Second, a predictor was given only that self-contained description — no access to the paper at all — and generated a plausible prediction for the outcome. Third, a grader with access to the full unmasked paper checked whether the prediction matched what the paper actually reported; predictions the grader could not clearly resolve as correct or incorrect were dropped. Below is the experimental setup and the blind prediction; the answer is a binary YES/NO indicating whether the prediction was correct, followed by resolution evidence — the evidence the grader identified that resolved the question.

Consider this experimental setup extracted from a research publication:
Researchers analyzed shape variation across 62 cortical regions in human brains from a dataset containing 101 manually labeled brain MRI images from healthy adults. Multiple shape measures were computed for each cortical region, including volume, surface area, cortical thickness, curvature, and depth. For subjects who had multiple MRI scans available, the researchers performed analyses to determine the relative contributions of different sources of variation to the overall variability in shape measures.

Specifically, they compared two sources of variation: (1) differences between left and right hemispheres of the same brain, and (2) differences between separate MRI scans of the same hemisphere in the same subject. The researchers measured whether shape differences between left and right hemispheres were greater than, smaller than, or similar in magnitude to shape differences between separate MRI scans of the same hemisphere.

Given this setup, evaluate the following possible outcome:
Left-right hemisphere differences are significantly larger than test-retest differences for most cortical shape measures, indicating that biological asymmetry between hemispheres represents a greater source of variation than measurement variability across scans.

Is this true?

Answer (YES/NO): YES